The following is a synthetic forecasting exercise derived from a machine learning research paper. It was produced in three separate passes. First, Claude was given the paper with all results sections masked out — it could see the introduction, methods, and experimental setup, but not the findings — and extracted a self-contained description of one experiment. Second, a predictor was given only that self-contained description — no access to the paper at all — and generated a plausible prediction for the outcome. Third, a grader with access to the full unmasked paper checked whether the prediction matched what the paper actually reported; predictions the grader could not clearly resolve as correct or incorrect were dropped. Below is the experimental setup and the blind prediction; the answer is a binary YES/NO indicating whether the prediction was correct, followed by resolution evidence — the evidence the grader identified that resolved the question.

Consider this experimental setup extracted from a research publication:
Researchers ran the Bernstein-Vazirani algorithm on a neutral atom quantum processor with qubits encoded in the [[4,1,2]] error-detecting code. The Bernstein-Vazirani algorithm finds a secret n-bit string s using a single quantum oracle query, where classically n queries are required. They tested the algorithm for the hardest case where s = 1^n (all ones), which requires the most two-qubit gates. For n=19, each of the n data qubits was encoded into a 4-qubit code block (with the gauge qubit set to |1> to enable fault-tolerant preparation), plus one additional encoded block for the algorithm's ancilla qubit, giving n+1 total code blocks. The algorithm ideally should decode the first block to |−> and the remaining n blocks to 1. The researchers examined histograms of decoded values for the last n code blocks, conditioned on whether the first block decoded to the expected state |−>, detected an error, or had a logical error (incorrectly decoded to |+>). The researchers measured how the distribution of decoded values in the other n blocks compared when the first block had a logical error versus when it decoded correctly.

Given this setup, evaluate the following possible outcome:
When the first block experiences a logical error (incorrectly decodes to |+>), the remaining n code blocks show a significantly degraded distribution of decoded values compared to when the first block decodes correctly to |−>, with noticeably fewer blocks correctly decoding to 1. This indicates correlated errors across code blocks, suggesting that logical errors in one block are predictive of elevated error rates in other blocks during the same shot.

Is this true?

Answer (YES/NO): YES